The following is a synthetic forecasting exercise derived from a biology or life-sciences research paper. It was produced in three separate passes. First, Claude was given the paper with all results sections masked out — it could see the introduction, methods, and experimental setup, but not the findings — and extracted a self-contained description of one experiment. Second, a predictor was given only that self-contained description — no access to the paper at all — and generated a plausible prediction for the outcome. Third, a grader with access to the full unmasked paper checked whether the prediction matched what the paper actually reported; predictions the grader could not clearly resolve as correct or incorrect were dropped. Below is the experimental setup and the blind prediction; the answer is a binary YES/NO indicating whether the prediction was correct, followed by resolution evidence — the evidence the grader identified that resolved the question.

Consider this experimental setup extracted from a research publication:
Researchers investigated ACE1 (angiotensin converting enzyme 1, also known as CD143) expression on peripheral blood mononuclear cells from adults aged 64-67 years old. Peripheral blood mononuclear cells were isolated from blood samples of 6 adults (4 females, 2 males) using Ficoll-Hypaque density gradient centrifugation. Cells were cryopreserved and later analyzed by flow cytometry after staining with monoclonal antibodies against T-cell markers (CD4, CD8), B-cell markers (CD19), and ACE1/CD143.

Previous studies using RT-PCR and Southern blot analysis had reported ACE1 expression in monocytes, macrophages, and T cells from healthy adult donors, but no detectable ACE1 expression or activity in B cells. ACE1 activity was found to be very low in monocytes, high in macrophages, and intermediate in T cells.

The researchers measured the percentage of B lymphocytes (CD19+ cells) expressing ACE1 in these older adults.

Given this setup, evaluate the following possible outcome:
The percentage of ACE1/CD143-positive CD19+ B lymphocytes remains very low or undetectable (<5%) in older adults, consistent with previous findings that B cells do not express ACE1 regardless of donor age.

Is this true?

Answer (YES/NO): NO